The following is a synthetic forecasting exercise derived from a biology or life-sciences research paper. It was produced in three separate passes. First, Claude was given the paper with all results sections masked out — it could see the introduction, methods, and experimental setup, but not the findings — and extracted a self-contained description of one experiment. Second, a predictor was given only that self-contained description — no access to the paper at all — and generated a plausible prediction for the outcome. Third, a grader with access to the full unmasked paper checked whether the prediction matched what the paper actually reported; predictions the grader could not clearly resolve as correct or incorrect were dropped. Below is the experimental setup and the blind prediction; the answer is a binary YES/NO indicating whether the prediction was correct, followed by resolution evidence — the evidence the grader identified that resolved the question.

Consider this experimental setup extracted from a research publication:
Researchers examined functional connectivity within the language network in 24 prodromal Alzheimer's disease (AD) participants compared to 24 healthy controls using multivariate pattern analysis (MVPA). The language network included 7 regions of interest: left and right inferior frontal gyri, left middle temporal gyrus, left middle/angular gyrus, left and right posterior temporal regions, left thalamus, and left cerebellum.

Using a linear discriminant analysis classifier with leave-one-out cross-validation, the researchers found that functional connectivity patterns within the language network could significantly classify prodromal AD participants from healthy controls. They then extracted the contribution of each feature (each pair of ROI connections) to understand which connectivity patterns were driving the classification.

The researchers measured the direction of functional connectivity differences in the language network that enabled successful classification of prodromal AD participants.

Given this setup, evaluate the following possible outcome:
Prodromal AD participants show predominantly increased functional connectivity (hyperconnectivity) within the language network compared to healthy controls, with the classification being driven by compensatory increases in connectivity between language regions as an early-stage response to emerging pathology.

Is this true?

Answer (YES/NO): NO